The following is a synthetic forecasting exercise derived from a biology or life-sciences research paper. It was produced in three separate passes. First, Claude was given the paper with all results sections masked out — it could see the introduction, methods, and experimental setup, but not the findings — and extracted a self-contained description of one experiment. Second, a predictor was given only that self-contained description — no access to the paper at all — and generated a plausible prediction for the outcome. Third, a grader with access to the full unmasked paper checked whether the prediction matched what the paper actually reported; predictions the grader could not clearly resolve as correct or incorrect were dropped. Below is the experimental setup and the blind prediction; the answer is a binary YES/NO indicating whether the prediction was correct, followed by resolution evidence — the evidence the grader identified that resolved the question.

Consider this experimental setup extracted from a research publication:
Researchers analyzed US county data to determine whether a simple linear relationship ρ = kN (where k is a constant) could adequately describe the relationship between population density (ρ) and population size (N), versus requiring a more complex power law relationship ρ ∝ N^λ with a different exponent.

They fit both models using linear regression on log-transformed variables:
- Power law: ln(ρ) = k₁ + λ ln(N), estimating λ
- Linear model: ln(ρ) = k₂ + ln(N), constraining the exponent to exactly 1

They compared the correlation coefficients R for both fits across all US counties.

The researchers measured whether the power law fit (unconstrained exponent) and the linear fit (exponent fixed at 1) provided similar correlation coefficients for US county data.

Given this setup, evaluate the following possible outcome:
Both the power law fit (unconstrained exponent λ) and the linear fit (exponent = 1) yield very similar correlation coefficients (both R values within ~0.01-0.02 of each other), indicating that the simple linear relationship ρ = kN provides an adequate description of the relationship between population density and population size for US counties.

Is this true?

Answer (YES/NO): YES